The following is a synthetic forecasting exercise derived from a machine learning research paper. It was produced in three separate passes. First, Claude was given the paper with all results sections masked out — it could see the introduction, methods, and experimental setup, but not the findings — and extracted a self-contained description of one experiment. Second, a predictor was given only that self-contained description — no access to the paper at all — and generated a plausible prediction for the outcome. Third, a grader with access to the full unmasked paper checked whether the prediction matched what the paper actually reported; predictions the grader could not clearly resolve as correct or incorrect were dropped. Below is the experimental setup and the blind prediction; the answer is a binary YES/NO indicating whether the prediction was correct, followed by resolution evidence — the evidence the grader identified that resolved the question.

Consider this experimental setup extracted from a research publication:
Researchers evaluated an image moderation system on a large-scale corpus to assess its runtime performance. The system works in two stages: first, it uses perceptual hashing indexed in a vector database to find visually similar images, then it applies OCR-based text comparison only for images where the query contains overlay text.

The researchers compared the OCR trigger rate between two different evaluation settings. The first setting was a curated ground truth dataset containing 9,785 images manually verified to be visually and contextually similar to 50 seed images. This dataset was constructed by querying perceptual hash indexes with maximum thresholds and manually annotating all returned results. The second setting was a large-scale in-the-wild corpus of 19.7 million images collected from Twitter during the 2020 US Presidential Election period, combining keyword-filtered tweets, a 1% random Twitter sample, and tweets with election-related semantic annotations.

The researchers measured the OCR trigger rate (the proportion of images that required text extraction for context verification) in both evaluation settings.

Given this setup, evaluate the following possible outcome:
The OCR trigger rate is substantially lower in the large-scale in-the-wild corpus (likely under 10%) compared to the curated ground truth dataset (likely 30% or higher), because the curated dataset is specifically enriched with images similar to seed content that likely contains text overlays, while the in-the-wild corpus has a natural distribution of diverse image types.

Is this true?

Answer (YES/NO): NO